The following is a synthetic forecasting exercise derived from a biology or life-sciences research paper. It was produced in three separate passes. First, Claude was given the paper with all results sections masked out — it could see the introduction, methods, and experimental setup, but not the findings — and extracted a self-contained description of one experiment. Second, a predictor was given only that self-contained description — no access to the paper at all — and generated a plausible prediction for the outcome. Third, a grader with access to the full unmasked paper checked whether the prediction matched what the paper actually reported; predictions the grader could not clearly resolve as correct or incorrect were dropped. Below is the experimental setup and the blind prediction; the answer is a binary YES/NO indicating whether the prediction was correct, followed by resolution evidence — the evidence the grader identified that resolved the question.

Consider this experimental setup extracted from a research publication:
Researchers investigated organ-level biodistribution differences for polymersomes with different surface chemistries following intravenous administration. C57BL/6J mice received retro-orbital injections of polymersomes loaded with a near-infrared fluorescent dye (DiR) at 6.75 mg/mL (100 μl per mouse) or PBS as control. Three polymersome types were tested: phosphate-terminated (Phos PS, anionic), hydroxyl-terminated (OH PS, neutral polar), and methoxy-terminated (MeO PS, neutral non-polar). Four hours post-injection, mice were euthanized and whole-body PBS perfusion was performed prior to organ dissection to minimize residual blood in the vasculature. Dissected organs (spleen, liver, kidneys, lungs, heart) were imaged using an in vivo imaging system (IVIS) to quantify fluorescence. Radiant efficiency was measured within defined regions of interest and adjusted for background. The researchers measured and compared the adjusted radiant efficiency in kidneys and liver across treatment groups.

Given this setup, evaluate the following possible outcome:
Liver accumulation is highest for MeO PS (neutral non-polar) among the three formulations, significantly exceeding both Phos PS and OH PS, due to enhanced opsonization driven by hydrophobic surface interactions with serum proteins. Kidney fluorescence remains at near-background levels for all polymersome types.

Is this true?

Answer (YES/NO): NO